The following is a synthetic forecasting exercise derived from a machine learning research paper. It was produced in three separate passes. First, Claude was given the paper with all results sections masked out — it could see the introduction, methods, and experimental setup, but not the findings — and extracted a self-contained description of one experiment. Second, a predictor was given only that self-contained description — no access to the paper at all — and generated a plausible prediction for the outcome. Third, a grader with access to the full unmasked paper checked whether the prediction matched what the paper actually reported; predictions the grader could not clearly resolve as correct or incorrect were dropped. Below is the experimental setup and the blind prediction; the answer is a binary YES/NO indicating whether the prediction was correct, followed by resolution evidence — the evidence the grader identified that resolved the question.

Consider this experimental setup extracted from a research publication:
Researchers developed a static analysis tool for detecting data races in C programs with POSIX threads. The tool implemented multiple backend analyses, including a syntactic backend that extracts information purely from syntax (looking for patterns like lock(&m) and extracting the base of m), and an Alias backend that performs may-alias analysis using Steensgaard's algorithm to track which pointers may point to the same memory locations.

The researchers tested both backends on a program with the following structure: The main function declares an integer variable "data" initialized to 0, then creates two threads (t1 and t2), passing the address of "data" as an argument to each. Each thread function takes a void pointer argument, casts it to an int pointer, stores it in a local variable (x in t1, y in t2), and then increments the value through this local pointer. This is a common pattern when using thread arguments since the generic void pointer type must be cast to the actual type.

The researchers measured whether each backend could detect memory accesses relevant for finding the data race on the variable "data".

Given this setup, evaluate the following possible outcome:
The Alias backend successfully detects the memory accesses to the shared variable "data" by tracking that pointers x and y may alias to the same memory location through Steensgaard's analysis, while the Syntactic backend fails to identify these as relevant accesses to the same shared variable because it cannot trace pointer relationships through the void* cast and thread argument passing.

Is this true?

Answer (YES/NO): YES